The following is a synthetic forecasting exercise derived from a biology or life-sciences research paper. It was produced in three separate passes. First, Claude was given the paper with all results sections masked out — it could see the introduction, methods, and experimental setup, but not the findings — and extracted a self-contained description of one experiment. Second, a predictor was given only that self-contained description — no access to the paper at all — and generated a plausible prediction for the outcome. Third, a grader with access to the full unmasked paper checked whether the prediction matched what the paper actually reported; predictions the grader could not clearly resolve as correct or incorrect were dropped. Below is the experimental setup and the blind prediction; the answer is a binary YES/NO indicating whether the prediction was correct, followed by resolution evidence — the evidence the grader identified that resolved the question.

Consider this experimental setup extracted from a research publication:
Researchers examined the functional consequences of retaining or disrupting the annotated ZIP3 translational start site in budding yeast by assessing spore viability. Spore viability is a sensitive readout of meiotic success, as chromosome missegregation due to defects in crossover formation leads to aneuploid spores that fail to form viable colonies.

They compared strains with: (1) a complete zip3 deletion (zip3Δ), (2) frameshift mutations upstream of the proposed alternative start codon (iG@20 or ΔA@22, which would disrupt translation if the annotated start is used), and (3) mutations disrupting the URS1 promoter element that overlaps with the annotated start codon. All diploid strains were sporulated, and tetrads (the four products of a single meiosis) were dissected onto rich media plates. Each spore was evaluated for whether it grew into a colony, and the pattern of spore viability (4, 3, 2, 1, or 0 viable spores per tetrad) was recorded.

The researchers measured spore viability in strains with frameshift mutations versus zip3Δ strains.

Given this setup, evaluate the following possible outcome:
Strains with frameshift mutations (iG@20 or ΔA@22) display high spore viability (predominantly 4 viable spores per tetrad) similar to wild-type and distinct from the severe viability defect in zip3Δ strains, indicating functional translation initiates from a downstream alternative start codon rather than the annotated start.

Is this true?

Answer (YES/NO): YES